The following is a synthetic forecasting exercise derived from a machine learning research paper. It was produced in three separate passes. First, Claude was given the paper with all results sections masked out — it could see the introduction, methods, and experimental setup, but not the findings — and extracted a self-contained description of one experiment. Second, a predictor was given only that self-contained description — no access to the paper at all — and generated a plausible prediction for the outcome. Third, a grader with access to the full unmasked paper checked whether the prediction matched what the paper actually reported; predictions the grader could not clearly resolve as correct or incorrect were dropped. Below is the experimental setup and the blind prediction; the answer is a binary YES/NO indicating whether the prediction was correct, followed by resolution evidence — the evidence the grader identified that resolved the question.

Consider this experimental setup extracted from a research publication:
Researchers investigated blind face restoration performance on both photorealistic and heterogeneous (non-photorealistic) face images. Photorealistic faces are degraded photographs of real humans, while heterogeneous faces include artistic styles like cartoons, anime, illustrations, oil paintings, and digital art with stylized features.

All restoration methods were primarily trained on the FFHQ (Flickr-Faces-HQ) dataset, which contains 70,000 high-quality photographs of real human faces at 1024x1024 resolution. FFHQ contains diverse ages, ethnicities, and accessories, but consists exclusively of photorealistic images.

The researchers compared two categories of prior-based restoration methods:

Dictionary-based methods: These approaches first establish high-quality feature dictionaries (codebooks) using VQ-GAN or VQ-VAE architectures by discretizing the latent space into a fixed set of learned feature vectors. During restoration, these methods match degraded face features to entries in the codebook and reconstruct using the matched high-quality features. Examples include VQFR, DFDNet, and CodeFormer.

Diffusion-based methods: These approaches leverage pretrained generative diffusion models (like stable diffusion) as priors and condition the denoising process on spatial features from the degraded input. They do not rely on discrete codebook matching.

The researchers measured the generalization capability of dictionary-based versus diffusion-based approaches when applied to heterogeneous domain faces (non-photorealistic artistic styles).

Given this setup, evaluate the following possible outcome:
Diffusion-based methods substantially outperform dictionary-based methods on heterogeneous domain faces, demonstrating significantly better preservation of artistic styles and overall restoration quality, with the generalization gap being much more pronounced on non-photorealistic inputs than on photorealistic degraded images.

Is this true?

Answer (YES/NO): NO